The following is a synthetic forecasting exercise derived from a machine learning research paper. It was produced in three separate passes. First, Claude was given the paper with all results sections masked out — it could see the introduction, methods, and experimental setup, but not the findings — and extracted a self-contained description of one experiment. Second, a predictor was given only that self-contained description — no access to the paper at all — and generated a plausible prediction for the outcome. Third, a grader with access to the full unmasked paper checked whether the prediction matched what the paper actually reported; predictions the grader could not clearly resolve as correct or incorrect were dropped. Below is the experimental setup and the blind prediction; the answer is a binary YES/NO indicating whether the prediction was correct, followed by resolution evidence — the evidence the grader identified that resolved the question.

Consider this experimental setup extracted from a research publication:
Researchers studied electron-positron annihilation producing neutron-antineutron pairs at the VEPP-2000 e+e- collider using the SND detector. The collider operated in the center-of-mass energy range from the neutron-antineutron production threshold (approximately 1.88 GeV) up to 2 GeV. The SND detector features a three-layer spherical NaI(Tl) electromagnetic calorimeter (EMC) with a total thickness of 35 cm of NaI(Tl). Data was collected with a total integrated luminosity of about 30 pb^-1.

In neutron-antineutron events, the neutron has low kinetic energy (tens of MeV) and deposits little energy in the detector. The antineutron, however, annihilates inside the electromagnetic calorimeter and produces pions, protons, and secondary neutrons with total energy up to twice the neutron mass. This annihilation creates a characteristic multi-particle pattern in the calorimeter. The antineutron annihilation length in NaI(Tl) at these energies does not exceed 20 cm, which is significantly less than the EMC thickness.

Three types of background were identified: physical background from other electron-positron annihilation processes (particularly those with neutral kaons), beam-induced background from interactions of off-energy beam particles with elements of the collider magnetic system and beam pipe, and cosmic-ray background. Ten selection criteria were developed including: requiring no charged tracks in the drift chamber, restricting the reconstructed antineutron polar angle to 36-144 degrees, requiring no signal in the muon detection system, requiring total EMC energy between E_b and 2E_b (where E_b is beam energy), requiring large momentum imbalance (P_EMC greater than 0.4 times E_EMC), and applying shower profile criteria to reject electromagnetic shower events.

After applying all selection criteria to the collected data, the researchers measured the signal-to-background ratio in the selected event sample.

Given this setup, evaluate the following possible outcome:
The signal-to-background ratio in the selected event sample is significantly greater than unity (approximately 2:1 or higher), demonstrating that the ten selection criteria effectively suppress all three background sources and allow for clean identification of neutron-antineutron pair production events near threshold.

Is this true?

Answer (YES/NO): NO